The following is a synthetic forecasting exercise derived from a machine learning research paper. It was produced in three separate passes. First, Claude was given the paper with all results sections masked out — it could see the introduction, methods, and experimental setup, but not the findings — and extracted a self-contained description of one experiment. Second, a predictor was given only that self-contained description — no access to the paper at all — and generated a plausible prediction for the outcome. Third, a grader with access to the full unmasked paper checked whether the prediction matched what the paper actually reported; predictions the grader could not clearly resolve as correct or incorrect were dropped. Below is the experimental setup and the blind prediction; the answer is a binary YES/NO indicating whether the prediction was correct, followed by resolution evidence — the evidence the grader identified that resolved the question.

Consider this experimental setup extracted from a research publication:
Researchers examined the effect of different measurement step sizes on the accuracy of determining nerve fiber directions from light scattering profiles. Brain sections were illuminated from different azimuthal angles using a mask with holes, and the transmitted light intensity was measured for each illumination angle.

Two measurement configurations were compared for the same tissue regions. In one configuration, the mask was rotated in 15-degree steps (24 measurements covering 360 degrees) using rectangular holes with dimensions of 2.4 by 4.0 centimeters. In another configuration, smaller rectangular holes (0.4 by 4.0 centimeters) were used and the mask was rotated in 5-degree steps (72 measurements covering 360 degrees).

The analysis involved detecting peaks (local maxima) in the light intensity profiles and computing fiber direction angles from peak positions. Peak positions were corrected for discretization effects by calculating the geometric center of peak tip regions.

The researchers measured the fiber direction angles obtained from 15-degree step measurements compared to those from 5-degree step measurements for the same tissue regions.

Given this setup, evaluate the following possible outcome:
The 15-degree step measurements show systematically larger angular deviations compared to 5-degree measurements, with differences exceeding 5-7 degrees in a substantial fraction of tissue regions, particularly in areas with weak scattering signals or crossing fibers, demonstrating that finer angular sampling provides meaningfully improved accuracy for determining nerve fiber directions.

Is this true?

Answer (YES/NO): NO